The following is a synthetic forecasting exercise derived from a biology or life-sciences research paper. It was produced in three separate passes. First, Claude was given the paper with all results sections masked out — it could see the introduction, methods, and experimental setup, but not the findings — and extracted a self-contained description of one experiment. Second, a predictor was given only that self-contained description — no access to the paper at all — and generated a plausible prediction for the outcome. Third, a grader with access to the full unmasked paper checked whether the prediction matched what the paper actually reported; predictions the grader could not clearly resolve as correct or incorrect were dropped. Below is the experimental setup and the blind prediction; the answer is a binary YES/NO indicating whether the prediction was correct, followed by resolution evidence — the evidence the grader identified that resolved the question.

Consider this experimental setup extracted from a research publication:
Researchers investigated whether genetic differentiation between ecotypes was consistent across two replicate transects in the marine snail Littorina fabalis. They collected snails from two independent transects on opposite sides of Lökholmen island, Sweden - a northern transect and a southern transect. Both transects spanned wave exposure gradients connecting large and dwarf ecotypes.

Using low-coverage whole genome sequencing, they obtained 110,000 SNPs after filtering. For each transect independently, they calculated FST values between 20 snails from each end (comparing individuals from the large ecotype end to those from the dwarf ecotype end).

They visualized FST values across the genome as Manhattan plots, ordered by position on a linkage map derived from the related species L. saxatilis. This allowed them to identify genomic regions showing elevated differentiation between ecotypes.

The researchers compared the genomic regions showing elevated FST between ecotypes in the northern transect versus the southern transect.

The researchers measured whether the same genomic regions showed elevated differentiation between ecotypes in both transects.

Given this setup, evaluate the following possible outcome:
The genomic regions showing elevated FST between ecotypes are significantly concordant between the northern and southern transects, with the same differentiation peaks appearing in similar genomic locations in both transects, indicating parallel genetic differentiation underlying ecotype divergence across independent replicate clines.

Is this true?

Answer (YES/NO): YES